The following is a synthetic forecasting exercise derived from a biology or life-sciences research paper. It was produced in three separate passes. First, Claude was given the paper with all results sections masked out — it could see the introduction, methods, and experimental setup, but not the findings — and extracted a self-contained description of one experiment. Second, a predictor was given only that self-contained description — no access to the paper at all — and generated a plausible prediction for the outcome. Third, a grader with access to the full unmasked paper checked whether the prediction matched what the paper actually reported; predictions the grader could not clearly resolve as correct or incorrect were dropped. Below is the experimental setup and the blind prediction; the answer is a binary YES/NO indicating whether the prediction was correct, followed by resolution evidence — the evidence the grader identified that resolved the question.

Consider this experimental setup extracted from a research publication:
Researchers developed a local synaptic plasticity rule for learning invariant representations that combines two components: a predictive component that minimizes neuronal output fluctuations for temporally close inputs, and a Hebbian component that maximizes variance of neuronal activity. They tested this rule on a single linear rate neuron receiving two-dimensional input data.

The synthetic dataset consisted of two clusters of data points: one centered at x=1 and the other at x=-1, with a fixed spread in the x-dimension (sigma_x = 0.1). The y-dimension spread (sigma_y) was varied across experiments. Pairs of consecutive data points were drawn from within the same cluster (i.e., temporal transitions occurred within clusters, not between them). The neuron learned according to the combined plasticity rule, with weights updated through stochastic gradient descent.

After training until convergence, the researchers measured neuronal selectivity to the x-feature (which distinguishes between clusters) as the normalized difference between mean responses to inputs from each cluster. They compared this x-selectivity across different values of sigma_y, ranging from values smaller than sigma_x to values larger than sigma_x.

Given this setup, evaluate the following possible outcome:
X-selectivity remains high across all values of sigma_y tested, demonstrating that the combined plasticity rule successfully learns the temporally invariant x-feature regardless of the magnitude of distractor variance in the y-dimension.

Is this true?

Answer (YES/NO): YES